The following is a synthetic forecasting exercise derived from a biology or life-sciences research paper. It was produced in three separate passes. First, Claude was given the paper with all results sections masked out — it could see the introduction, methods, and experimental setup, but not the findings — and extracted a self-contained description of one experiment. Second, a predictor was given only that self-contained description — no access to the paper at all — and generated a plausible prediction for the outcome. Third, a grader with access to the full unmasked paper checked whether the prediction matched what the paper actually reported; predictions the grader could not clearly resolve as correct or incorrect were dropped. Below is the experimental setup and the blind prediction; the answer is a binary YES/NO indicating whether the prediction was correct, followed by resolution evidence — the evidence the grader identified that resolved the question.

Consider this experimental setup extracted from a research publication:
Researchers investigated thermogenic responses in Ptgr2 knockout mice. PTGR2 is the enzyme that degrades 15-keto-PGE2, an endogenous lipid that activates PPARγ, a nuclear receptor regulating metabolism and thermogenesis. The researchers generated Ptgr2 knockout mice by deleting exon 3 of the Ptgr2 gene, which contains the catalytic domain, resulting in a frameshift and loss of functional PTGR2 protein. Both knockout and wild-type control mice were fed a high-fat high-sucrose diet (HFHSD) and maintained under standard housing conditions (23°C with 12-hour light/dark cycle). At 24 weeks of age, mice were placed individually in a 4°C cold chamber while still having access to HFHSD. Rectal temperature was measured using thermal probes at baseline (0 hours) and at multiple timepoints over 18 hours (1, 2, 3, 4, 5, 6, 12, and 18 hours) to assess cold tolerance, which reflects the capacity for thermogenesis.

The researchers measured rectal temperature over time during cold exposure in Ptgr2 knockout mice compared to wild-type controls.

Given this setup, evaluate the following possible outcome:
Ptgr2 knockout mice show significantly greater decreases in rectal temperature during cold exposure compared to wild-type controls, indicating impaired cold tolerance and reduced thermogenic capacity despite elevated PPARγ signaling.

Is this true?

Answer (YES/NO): NO